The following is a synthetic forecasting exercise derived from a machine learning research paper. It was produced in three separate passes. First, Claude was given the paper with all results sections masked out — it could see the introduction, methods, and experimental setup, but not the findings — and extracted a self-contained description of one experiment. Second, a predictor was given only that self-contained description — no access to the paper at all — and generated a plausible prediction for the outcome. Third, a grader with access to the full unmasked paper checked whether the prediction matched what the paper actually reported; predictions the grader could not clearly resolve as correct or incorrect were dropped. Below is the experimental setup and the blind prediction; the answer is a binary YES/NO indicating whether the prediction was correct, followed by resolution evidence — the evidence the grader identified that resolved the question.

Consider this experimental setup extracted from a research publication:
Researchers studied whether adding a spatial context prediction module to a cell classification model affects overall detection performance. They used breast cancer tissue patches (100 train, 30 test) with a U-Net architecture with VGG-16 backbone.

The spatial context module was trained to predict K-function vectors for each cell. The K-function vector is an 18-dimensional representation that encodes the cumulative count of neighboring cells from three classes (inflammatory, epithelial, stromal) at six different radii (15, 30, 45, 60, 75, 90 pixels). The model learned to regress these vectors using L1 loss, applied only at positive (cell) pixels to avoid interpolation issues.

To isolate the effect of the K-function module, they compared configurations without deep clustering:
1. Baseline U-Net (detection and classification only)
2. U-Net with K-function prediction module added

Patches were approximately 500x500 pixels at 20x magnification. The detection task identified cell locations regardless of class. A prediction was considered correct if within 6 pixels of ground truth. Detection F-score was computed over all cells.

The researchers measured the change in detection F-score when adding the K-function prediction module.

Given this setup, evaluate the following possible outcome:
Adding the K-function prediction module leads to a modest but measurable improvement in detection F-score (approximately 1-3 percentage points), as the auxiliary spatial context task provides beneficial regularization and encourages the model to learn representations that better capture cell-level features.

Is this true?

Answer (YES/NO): YES